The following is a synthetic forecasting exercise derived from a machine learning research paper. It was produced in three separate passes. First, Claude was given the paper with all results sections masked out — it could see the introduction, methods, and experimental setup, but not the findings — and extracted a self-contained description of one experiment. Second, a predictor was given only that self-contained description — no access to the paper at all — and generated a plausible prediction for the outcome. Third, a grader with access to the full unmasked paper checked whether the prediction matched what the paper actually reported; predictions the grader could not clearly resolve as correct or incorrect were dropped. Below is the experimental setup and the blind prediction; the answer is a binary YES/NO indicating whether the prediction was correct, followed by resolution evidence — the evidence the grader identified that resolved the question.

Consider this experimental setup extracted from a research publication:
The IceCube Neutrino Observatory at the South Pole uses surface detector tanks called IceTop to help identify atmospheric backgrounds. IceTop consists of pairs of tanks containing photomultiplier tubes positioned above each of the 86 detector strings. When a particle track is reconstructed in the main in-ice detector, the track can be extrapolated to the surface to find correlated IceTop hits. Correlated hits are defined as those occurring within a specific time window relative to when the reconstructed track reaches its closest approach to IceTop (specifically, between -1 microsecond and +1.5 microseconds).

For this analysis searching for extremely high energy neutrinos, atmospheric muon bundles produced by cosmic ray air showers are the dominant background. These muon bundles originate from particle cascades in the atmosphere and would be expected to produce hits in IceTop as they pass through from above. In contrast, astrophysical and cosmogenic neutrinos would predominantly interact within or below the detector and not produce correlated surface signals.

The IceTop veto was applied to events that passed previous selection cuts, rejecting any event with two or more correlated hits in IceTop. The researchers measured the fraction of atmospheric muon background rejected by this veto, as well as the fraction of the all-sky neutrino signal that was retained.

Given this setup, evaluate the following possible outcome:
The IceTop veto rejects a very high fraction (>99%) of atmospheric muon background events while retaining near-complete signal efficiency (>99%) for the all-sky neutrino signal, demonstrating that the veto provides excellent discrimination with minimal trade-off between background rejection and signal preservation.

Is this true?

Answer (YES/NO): NO